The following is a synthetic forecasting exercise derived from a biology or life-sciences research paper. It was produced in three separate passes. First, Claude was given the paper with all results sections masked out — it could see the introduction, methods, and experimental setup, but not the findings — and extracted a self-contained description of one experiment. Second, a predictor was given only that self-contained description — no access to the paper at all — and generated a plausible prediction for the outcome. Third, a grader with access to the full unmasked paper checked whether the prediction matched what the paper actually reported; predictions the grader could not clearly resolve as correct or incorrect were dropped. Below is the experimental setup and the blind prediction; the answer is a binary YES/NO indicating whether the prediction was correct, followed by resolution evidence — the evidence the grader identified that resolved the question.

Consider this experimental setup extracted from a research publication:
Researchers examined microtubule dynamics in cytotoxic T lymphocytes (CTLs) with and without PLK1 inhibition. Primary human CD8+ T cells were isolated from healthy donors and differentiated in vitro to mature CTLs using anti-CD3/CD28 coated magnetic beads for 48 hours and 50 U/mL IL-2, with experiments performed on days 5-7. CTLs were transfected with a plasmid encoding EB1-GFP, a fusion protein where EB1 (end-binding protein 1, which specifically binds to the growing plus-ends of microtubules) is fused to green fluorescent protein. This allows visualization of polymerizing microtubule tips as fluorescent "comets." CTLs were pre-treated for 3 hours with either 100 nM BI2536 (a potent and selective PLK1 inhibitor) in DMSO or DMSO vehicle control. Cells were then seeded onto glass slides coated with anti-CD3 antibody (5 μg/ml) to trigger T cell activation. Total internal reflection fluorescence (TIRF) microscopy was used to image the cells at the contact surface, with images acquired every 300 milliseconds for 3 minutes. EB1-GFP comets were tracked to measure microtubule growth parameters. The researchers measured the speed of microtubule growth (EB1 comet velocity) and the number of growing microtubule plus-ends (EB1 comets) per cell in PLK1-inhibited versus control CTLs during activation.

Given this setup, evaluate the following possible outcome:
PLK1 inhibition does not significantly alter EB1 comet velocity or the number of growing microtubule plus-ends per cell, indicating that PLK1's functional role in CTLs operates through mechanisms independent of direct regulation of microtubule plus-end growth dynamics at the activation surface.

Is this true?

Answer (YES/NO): NO